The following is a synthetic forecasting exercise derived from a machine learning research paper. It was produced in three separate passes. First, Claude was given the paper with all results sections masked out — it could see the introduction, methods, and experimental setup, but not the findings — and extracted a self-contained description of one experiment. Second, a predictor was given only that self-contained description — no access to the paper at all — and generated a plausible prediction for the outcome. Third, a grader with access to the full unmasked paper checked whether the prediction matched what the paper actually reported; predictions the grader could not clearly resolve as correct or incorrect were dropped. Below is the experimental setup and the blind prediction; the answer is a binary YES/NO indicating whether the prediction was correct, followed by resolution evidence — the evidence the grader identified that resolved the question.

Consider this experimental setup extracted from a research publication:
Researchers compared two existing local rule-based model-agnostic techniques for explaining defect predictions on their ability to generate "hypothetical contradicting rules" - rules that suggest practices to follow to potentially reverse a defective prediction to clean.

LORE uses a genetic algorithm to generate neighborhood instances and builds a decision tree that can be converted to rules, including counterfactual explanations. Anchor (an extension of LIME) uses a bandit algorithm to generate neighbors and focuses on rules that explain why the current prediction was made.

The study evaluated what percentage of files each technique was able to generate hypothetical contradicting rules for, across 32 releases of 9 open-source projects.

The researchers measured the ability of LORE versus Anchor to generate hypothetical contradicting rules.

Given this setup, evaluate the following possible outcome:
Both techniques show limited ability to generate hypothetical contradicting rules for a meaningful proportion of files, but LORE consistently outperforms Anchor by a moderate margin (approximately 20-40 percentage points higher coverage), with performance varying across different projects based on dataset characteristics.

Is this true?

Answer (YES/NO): NO